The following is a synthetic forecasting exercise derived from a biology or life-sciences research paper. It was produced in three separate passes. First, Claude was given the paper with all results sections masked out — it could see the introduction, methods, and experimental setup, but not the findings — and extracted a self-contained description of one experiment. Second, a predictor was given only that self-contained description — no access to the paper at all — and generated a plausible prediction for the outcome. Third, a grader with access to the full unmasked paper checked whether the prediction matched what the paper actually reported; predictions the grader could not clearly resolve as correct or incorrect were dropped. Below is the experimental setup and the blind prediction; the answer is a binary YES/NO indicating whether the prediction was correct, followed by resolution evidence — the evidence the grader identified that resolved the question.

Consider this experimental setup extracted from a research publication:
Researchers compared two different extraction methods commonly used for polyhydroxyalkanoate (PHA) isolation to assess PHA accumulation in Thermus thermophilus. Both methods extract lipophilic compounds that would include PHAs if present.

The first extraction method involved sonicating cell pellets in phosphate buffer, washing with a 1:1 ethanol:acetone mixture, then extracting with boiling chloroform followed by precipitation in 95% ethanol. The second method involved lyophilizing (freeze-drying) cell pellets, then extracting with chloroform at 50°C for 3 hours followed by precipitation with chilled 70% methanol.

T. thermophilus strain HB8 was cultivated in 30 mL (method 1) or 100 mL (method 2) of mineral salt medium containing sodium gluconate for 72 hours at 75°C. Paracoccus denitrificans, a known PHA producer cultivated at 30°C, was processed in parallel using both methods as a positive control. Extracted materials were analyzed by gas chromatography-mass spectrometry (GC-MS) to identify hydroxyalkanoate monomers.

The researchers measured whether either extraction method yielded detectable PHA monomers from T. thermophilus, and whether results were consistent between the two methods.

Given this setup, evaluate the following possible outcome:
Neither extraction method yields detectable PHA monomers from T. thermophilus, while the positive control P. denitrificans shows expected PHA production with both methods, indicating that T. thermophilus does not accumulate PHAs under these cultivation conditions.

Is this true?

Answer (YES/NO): YES